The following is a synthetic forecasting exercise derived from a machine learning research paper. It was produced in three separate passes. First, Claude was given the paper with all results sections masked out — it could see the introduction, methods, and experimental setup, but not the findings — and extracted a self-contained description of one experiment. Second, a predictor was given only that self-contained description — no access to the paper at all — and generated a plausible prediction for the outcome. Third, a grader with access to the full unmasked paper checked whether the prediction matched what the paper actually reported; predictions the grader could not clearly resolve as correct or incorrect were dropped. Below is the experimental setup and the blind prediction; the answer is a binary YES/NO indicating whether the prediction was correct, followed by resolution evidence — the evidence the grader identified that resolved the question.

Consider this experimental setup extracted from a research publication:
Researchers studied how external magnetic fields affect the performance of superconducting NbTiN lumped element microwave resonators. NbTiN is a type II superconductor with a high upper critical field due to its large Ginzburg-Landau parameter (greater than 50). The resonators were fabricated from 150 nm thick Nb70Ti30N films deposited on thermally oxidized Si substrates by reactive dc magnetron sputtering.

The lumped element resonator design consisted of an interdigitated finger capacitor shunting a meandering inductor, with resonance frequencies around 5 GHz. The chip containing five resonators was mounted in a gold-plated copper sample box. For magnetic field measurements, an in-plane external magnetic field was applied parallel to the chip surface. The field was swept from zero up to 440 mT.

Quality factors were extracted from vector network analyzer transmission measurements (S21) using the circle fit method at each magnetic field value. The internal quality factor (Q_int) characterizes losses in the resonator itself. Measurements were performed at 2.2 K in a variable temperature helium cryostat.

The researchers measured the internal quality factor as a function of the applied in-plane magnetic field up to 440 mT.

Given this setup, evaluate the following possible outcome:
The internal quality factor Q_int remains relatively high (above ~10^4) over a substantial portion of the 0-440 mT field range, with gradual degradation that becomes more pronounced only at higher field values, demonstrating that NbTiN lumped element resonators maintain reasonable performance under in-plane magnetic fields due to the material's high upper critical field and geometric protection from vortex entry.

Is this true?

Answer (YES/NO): NO